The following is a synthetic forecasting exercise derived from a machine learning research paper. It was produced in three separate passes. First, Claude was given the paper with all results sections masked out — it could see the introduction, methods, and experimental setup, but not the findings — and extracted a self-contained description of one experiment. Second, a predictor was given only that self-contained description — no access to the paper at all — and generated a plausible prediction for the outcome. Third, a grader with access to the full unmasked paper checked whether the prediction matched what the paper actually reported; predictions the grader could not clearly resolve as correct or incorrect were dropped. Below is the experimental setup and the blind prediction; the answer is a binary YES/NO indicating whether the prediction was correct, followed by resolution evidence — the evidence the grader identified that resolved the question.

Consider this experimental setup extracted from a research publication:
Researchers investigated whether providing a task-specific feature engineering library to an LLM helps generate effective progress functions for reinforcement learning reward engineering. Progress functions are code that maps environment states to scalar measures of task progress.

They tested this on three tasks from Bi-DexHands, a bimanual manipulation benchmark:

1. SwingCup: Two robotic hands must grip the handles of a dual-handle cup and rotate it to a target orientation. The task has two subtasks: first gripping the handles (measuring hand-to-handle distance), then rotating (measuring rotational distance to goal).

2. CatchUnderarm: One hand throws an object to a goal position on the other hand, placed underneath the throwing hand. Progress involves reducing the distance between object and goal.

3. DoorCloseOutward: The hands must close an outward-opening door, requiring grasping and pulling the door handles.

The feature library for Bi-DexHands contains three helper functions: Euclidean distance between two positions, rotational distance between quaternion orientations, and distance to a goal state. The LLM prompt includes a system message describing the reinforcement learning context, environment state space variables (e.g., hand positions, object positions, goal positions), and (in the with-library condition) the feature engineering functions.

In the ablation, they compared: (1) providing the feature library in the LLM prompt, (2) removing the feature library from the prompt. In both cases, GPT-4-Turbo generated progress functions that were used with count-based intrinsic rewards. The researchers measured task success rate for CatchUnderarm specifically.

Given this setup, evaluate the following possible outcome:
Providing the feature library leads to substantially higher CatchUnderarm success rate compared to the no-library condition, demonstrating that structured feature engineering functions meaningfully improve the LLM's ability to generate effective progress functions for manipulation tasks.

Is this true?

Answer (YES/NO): YES